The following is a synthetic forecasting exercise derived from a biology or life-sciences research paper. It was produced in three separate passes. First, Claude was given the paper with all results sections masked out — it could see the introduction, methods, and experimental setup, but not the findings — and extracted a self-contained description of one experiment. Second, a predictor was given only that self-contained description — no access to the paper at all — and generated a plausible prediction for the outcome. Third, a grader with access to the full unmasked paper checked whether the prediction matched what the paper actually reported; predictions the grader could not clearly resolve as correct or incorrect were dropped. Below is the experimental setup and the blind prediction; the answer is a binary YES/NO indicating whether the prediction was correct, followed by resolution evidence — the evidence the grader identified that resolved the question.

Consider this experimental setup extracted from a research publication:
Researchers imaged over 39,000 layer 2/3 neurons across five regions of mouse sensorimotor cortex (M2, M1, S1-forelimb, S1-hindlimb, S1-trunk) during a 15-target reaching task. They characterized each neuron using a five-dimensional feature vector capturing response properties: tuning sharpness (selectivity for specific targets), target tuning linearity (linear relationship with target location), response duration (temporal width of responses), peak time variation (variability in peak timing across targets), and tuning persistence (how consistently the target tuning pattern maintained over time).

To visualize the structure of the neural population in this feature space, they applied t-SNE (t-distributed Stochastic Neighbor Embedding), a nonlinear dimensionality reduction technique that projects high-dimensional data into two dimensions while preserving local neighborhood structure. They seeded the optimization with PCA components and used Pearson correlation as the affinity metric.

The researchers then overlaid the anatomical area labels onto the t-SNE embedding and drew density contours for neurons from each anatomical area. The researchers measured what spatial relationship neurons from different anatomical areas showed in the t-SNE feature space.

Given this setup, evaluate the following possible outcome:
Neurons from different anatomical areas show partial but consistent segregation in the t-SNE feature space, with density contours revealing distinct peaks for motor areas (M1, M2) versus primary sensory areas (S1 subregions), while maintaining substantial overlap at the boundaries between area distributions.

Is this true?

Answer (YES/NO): YES